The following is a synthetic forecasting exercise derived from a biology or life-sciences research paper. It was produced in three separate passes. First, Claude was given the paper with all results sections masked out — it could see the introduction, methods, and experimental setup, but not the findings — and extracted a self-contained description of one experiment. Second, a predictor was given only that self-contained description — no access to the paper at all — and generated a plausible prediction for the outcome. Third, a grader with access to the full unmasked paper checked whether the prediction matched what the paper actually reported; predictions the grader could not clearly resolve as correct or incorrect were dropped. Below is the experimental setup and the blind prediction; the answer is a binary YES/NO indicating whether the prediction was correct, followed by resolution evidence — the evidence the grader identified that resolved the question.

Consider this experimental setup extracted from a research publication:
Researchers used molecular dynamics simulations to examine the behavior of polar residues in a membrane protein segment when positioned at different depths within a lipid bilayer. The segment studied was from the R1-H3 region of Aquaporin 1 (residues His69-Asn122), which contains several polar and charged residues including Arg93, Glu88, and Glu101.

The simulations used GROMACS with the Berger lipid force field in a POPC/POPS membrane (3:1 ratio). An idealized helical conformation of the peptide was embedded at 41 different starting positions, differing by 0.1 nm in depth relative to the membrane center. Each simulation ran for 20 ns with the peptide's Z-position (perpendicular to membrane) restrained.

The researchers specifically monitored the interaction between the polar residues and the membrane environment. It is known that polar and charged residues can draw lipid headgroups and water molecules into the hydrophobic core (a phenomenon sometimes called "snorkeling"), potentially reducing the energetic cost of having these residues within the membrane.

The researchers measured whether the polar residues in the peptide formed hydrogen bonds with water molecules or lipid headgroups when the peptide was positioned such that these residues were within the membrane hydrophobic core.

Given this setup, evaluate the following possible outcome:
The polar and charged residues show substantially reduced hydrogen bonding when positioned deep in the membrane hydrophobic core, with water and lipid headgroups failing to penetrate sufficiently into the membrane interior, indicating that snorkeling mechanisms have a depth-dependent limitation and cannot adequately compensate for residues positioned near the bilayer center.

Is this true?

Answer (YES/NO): NO